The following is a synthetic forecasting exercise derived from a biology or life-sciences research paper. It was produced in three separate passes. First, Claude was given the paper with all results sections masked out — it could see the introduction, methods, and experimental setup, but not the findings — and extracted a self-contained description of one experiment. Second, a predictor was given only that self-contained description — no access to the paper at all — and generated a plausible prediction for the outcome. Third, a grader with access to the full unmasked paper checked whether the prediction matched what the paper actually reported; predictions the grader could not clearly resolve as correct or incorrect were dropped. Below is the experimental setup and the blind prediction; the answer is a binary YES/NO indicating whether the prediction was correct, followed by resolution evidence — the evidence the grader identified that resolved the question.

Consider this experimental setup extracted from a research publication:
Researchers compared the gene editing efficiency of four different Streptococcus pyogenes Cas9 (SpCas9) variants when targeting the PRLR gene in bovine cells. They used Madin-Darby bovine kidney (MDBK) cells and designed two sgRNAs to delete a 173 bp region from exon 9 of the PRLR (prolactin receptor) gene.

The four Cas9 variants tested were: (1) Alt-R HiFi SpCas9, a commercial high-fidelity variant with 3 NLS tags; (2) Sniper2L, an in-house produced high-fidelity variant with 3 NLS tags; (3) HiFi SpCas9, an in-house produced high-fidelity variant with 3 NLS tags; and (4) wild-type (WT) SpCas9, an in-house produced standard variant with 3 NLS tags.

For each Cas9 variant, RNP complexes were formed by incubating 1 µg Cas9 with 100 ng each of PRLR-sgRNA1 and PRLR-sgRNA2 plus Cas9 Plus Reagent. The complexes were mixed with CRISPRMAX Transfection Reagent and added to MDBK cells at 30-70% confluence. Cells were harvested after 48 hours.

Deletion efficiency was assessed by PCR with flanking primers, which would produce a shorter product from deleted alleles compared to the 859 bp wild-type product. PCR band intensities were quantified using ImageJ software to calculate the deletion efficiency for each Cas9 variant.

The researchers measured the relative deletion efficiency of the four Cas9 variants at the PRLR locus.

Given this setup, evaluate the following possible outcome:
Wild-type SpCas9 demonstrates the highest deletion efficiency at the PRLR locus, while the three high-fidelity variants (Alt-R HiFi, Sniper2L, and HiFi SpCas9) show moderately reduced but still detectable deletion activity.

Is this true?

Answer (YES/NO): NO